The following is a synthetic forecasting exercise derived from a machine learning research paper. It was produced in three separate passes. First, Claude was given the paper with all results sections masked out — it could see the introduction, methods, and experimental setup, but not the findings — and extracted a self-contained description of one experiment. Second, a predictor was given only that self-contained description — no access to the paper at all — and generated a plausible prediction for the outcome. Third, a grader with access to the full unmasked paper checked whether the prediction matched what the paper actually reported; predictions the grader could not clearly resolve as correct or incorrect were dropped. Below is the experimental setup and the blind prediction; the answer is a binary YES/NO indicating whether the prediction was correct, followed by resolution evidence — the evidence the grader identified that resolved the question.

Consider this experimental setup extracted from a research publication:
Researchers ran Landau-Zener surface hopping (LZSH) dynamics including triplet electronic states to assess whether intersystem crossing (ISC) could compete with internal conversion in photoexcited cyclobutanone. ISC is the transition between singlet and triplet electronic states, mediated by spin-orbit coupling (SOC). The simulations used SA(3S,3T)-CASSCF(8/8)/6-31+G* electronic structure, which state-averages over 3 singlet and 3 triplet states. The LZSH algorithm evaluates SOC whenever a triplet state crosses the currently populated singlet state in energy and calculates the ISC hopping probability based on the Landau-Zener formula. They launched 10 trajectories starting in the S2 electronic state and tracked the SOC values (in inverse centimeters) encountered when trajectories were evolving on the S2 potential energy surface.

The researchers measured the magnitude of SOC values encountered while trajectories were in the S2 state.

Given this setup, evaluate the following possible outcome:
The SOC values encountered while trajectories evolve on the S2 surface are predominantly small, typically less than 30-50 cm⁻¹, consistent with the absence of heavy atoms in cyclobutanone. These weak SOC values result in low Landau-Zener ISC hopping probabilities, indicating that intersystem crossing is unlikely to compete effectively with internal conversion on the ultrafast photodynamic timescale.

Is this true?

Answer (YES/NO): YES